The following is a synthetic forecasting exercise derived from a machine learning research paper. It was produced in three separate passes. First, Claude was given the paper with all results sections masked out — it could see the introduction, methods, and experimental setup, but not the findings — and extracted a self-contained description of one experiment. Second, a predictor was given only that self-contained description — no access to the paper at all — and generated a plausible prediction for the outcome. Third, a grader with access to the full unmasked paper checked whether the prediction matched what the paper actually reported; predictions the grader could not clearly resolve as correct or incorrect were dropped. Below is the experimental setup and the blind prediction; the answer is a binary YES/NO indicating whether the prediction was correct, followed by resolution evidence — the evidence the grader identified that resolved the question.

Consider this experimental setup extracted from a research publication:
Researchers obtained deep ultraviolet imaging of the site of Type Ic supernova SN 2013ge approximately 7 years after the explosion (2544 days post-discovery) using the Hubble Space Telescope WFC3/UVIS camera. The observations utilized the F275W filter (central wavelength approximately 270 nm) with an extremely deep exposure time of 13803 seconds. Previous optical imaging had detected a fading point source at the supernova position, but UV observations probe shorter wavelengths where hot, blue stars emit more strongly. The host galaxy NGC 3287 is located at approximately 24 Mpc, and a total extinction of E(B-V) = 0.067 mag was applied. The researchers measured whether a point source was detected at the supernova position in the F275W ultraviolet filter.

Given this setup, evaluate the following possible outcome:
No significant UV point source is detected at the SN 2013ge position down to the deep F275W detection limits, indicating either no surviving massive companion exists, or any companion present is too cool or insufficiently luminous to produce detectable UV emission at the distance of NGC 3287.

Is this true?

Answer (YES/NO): NO